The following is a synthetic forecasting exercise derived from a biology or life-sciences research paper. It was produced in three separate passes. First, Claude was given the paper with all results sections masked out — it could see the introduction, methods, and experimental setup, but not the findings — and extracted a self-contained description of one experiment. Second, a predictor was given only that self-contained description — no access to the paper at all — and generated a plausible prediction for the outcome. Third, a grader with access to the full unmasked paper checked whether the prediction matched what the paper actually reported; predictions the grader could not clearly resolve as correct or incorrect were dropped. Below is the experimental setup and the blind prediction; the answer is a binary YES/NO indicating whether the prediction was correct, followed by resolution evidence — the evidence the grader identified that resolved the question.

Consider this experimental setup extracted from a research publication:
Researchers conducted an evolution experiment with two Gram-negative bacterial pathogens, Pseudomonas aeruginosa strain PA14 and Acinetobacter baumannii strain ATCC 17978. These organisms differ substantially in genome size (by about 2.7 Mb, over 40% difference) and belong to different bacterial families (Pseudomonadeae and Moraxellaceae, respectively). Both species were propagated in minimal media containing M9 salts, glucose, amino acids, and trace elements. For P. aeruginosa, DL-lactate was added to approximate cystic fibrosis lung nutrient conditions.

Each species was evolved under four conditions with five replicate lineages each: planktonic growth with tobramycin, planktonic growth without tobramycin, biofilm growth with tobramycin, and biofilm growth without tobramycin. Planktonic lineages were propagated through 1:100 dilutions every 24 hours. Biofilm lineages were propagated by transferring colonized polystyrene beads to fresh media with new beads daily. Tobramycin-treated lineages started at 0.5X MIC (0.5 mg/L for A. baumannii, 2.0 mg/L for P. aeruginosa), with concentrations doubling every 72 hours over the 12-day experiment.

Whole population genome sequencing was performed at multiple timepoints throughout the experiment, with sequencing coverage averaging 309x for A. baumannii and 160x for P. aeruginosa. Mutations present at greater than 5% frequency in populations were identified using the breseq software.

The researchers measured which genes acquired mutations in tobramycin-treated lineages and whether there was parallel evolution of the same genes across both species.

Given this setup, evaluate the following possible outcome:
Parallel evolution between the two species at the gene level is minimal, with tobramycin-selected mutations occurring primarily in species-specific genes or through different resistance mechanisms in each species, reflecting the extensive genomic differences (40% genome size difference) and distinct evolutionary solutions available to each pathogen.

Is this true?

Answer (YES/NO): NO